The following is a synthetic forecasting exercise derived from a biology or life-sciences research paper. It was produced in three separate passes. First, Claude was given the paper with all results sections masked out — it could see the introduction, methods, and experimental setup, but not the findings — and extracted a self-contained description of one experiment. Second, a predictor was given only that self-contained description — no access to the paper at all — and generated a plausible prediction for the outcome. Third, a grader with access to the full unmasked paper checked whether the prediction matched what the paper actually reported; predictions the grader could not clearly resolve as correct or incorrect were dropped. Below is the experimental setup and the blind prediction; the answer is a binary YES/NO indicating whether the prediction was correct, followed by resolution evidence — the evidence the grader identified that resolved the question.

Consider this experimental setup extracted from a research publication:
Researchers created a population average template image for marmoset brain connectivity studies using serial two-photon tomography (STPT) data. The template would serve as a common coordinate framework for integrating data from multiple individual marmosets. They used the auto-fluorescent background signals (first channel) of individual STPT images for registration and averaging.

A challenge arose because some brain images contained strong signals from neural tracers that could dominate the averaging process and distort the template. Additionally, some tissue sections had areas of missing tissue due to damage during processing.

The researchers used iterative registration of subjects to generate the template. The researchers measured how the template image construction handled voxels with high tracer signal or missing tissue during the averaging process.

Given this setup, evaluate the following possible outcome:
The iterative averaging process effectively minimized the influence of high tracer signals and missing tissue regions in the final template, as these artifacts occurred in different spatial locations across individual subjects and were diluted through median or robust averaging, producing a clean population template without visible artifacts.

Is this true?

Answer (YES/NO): NO